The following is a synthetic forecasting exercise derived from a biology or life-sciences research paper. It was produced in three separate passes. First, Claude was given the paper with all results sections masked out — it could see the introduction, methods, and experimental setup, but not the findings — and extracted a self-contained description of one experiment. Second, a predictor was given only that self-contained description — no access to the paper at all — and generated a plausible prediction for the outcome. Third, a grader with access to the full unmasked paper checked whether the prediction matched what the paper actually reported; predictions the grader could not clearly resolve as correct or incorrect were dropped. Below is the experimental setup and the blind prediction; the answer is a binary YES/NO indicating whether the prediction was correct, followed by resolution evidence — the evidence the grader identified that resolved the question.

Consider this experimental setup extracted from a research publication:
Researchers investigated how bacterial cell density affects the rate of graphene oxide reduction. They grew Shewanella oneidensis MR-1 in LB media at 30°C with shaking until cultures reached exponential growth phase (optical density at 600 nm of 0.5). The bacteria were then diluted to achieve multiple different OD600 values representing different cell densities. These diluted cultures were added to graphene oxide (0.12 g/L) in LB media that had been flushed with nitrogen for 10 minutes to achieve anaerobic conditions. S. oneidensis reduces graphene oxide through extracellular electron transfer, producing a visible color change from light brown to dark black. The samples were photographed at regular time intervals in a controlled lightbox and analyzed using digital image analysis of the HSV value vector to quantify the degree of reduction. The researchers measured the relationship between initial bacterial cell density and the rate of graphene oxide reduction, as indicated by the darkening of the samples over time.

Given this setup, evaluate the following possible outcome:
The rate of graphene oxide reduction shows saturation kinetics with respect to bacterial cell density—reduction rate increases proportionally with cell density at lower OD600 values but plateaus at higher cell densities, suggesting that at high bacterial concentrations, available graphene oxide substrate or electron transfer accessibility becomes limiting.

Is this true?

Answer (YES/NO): NO